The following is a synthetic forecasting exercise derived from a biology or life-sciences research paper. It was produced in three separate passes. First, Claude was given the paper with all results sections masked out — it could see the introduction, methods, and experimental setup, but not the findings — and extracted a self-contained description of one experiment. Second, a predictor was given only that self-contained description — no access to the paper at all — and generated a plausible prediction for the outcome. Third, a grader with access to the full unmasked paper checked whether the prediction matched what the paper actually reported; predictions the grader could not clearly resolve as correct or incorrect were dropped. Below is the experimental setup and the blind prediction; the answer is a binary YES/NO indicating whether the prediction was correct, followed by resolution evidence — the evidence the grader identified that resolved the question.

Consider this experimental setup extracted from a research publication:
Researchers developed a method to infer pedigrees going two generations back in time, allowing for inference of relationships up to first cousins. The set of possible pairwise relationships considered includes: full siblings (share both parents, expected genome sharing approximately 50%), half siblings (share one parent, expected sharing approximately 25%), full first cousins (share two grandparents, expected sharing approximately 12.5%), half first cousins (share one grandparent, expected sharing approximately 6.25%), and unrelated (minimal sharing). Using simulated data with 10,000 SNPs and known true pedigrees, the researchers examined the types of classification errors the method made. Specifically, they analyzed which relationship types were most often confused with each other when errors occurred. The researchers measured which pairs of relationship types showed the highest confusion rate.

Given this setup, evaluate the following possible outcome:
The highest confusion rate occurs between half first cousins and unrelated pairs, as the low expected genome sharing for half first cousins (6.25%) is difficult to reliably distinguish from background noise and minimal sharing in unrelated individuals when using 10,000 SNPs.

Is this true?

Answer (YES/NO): NO